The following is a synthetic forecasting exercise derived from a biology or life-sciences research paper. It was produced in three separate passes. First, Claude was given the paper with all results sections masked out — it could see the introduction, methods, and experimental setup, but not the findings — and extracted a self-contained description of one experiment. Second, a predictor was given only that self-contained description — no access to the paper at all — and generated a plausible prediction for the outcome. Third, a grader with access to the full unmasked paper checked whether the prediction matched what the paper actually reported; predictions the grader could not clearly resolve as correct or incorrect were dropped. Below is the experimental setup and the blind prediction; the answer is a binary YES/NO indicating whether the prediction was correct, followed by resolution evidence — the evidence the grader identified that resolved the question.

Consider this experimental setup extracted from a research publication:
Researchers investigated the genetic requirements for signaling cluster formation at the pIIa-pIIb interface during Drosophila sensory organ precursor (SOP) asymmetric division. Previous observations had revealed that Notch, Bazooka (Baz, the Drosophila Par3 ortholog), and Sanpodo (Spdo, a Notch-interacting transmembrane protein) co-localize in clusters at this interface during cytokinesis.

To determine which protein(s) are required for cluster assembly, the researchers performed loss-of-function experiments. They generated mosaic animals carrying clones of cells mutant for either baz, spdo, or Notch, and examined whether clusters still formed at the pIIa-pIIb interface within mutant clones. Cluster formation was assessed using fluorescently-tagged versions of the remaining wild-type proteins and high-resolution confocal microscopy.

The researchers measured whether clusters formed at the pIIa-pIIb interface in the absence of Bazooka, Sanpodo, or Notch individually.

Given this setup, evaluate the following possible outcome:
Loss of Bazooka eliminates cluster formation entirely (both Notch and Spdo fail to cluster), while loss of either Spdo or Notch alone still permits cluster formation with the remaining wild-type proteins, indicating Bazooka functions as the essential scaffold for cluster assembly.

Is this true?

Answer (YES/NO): NO